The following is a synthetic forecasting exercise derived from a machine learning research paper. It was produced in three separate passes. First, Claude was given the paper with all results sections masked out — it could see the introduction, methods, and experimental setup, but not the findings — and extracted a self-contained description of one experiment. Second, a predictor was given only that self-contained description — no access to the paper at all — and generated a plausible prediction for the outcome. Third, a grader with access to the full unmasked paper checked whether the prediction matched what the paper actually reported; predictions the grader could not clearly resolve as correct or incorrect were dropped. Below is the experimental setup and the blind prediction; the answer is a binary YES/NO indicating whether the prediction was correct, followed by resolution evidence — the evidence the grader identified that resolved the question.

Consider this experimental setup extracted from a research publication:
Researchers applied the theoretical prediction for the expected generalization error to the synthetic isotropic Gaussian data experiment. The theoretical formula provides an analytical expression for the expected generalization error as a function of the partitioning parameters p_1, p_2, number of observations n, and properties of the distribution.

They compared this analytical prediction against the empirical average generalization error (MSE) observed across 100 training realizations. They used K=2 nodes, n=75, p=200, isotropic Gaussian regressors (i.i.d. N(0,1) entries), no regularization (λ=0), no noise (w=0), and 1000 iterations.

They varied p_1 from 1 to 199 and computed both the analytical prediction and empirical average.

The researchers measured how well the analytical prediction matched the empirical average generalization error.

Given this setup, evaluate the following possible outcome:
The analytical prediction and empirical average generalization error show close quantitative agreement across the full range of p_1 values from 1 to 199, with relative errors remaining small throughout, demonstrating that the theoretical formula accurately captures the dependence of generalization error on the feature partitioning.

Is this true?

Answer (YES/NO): YES